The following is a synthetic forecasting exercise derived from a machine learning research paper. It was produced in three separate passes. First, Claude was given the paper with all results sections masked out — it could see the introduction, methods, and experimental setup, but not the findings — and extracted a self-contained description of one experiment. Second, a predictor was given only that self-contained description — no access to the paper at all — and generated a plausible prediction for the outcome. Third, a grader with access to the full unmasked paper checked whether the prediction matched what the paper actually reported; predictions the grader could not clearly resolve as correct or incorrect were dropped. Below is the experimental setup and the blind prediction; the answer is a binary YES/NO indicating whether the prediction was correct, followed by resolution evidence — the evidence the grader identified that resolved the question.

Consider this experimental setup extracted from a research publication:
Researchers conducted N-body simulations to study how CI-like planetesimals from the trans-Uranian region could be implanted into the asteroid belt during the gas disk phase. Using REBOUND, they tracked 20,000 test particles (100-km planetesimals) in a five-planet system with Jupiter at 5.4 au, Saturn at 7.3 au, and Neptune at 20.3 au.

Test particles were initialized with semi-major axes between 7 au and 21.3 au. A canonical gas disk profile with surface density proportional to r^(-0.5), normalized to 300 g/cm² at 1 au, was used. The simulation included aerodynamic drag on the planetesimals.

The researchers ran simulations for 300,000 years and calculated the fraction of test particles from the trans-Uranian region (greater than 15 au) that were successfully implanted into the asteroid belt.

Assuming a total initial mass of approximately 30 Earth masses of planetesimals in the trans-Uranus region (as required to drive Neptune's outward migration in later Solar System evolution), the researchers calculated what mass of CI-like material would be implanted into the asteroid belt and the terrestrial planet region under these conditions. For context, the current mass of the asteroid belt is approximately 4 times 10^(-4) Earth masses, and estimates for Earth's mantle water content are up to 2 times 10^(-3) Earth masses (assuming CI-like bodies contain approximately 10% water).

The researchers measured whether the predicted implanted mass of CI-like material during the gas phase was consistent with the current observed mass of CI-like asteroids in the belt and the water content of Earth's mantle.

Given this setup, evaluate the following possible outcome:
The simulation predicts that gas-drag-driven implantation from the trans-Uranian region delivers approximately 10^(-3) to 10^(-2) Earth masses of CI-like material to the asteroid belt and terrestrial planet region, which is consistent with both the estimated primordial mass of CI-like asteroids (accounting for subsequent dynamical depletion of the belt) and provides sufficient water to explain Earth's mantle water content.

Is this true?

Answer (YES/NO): NO